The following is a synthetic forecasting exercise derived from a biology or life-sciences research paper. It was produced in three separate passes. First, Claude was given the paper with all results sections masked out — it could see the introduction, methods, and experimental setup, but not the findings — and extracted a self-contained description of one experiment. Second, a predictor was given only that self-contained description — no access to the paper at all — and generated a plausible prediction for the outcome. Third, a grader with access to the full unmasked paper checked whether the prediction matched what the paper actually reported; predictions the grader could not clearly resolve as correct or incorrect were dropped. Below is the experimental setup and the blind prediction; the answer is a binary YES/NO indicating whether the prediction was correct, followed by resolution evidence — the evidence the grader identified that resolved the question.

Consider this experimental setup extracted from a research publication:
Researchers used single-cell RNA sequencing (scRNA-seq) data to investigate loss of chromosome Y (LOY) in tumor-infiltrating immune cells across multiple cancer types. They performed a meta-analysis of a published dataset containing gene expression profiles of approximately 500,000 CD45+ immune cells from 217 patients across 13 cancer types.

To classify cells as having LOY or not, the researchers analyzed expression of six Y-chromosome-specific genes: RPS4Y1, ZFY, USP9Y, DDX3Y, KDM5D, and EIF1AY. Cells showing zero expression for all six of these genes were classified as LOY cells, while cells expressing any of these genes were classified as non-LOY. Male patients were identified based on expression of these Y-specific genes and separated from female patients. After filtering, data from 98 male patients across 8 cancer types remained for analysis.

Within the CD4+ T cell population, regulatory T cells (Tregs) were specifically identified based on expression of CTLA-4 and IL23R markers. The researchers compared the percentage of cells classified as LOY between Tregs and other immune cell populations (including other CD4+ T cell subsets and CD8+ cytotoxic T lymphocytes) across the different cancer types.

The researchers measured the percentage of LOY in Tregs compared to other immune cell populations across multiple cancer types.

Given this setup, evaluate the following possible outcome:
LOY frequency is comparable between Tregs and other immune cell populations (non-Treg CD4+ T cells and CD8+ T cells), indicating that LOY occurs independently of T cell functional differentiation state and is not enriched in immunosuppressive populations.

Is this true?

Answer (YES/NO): NO